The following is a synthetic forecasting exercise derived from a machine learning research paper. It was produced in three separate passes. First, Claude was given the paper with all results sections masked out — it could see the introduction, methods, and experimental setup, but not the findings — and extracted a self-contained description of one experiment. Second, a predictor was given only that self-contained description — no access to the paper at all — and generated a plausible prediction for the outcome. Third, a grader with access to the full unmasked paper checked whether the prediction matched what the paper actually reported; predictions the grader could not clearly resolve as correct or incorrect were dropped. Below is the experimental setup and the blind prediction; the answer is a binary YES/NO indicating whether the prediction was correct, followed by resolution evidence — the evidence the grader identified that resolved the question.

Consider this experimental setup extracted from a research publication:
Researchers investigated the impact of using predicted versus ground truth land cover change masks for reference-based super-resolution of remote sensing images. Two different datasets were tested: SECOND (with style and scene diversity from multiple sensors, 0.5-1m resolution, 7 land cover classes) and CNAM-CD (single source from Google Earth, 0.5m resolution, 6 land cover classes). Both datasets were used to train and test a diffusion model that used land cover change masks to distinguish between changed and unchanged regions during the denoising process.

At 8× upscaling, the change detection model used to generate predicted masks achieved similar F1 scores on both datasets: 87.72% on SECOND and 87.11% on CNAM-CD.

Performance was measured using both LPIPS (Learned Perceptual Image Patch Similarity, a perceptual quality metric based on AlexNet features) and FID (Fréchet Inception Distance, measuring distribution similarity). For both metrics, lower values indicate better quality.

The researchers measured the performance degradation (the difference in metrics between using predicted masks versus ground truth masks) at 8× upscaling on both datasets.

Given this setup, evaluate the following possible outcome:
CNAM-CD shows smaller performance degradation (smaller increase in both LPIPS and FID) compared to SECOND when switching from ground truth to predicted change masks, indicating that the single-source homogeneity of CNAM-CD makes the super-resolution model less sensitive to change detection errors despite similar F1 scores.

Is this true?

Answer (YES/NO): NO